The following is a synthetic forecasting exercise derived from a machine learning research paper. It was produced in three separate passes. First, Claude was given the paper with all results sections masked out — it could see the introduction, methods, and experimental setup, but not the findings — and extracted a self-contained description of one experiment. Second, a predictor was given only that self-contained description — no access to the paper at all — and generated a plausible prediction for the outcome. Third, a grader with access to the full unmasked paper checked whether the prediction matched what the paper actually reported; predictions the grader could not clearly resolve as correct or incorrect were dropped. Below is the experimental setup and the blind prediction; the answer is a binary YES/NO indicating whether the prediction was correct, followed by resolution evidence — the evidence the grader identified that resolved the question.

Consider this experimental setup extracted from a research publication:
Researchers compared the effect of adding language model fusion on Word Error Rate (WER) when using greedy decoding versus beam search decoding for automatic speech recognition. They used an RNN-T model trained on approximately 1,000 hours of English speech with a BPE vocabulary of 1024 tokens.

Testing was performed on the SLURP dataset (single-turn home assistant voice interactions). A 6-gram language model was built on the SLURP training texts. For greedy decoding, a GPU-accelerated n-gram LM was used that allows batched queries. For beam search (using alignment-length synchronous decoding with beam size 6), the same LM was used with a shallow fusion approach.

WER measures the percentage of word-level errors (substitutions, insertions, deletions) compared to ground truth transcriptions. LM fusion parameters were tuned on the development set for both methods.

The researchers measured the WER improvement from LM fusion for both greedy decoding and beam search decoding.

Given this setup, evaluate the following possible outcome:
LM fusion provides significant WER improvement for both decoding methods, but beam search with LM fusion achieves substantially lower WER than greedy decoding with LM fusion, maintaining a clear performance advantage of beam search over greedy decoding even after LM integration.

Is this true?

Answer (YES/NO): YES